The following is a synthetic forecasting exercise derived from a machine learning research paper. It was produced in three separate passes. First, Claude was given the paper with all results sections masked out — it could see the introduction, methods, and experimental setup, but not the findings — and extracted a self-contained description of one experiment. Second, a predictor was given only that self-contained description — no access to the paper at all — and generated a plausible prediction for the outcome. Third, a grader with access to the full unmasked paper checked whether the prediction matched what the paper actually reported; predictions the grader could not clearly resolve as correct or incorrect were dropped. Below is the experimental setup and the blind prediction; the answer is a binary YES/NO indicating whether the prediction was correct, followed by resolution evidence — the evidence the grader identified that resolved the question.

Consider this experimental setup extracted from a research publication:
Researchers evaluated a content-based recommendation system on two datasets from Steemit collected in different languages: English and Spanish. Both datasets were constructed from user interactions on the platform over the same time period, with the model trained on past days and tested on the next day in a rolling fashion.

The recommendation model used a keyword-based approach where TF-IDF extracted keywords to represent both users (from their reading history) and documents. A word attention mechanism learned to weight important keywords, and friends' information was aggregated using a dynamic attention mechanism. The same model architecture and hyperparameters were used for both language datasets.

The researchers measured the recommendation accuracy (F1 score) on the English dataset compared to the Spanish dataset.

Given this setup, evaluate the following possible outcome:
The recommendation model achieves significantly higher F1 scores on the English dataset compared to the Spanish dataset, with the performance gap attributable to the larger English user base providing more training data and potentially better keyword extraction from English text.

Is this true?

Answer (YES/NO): NO